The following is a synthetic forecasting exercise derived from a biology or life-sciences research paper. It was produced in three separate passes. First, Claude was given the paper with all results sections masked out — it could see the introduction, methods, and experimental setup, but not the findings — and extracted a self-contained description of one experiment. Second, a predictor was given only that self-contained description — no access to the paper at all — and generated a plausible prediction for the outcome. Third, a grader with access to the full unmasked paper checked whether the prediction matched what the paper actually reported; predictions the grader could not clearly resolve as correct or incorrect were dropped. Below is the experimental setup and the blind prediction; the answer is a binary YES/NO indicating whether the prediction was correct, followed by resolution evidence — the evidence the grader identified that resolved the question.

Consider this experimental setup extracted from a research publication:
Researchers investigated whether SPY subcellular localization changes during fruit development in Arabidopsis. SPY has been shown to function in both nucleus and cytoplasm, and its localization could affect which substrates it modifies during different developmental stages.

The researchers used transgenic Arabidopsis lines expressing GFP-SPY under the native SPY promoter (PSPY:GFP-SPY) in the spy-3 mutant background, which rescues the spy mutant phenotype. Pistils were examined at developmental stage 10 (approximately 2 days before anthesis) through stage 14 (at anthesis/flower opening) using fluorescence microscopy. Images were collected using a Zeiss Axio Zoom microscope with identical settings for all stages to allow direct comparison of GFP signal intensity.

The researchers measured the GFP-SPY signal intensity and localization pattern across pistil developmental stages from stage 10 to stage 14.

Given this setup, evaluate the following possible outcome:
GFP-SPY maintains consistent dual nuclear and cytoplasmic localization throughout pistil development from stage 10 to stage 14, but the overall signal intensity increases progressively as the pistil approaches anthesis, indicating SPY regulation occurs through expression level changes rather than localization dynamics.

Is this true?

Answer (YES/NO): NO